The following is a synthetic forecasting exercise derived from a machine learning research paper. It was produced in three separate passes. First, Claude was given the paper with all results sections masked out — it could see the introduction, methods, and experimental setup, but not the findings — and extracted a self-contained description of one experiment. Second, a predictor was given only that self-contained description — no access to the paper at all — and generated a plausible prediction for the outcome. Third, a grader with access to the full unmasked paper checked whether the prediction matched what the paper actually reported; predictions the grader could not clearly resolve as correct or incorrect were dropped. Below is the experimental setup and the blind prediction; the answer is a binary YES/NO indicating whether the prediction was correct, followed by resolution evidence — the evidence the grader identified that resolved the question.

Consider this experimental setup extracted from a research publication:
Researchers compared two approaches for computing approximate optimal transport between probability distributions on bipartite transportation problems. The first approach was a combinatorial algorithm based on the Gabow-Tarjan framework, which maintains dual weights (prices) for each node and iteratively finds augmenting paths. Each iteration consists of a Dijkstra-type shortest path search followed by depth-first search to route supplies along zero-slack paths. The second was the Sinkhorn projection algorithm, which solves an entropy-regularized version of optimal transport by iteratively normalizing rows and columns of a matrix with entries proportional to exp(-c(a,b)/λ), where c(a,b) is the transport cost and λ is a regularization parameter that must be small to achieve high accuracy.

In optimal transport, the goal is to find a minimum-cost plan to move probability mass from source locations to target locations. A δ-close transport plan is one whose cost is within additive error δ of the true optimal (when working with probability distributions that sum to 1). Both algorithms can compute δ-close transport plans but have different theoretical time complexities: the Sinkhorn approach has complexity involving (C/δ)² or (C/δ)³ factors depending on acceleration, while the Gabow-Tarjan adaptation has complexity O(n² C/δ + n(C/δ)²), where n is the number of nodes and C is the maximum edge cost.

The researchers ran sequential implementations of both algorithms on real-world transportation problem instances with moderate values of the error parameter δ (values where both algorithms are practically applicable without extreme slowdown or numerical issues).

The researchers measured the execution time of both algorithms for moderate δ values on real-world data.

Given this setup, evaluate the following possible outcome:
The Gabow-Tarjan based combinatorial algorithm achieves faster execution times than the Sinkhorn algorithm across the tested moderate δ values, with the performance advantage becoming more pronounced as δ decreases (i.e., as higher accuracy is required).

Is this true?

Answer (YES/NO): YES